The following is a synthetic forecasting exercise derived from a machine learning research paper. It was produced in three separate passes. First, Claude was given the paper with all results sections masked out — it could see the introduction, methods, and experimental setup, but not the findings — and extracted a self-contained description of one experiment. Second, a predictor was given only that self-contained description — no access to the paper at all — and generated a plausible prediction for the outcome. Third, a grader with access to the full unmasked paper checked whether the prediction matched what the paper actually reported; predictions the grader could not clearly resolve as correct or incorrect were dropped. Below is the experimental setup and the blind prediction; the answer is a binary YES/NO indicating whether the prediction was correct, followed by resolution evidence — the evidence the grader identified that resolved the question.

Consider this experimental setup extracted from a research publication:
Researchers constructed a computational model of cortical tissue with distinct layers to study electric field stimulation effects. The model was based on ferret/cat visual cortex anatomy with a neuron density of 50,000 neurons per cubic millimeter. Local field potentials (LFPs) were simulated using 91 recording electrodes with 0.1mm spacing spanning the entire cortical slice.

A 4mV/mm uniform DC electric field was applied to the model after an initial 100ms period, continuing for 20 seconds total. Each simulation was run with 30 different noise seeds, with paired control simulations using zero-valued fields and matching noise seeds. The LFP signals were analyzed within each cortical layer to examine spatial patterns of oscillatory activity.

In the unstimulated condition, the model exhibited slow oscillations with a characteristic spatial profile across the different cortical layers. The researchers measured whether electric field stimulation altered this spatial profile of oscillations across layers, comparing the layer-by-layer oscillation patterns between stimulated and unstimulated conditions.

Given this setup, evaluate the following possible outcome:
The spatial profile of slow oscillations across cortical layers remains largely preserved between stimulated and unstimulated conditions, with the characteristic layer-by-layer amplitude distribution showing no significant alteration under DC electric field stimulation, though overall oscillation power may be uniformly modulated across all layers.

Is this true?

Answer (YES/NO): YES